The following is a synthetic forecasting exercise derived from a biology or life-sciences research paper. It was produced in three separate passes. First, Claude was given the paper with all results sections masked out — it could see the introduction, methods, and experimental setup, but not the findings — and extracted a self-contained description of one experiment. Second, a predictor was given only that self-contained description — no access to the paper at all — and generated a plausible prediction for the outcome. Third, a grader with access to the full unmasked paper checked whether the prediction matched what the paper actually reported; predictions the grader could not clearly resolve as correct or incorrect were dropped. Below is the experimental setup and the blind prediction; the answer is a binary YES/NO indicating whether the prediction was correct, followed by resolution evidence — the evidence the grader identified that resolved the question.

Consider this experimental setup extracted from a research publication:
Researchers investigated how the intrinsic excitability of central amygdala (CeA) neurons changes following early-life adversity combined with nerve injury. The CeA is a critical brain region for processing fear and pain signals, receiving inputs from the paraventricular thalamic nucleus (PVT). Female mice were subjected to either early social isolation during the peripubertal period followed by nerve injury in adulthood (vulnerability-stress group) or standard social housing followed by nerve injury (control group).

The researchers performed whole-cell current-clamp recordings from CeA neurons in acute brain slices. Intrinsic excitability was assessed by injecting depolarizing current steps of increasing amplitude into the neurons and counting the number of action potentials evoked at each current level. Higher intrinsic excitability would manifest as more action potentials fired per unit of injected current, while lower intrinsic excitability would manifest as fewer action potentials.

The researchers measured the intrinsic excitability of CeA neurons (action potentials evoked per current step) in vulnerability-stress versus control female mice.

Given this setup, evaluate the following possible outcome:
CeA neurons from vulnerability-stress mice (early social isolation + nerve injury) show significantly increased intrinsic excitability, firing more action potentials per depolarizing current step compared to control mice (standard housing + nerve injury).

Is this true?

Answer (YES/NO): NO